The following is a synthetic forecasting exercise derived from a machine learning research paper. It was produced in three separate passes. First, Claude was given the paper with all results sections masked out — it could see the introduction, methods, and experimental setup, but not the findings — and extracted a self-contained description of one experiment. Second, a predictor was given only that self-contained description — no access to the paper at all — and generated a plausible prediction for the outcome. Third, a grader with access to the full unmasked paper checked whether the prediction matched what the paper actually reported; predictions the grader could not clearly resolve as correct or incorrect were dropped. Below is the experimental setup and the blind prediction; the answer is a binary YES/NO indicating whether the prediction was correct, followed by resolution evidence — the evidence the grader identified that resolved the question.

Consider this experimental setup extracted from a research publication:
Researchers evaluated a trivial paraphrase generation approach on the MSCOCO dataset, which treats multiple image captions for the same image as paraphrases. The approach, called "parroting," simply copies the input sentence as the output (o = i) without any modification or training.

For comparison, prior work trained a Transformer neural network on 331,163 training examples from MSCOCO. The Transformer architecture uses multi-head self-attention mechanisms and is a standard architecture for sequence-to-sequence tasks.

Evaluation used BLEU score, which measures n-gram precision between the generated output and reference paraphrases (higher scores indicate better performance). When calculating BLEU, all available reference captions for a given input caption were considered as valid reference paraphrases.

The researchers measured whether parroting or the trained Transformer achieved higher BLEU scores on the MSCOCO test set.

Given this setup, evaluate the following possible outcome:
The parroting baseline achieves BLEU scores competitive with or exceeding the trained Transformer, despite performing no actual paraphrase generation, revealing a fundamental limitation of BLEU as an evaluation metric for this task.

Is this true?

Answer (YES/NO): NO